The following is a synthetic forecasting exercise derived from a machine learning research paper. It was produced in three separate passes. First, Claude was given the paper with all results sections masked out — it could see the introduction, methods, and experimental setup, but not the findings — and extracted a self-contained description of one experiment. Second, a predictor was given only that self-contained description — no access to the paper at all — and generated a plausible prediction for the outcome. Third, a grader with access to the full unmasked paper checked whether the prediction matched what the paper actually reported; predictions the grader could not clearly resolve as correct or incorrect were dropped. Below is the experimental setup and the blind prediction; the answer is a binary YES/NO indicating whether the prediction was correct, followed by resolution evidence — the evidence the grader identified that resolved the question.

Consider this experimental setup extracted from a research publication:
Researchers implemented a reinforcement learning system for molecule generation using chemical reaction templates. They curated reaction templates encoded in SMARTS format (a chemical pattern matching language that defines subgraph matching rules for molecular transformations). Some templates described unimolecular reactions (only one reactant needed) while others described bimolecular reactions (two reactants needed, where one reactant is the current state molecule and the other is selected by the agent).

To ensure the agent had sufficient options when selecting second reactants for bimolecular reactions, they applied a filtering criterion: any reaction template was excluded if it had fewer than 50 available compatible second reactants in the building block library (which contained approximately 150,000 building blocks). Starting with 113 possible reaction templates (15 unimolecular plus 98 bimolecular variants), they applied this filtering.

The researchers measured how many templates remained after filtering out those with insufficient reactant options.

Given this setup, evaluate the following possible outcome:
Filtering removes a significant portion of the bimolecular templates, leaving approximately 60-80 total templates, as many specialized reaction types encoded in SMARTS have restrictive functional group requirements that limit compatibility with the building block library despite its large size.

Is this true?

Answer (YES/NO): NO